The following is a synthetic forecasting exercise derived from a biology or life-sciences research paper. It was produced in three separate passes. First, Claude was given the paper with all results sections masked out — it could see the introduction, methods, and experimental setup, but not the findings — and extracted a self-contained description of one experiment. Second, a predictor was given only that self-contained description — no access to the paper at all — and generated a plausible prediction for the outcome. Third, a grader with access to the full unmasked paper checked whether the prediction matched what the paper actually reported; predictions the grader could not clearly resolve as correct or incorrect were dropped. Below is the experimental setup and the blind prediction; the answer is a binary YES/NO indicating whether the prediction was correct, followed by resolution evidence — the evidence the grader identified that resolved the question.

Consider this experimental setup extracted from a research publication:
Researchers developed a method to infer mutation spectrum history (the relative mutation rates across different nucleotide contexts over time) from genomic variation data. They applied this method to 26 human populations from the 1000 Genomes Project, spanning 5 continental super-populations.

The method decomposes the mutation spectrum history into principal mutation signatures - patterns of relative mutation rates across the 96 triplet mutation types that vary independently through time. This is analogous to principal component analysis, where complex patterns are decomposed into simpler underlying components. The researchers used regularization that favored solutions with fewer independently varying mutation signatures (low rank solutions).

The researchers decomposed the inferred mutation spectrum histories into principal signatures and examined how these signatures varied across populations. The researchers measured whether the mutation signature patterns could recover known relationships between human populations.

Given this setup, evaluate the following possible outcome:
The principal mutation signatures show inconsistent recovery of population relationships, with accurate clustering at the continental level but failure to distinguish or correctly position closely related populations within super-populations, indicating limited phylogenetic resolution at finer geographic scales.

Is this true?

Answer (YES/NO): NO